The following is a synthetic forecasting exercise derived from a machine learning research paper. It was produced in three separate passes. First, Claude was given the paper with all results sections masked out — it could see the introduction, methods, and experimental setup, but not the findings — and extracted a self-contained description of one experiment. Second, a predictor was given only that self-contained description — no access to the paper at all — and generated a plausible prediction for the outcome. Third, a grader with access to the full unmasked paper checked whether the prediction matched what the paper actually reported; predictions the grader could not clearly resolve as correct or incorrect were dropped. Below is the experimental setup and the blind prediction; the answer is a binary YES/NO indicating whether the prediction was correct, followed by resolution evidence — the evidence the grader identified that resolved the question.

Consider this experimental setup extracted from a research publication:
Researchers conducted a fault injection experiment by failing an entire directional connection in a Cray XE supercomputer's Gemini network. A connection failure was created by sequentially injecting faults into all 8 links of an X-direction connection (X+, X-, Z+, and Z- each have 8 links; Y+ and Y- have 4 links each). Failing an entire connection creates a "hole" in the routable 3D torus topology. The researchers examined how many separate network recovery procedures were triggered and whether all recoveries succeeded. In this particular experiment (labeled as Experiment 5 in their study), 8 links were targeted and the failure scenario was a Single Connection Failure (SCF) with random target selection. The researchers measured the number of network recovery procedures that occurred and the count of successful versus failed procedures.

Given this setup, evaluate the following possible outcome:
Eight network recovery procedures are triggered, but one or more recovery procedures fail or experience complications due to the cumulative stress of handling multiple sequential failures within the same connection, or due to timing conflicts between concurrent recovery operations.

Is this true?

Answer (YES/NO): NO